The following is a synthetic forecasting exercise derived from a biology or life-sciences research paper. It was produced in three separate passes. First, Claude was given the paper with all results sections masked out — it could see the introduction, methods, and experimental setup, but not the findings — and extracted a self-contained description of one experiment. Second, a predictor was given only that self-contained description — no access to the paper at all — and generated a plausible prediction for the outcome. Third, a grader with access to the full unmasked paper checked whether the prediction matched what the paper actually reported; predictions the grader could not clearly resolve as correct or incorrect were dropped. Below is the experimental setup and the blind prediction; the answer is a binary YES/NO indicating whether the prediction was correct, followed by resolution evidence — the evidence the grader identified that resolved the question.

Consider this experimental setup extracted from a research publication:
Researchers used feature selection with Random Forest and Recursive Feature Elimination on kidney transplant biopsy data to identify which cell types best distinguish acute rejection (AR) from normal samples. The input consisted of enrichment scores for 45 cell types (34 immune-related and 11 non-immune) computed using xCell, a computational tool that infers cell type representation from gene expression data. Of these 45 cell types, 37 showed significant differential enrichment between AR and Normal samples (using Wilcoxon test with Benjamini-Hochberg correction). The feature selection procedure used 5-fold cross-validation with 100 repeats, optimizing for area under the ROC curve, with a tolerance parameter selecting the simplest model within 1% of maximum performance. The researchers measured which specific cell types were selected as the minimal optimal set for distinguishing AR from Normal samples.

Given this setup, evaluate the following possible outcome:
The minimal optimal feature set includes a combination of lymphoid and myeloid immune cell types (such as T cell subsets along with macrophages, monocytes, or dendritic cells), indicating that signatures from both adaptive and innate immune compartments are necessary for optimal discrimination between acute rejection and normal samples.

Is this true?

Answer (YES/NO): NO